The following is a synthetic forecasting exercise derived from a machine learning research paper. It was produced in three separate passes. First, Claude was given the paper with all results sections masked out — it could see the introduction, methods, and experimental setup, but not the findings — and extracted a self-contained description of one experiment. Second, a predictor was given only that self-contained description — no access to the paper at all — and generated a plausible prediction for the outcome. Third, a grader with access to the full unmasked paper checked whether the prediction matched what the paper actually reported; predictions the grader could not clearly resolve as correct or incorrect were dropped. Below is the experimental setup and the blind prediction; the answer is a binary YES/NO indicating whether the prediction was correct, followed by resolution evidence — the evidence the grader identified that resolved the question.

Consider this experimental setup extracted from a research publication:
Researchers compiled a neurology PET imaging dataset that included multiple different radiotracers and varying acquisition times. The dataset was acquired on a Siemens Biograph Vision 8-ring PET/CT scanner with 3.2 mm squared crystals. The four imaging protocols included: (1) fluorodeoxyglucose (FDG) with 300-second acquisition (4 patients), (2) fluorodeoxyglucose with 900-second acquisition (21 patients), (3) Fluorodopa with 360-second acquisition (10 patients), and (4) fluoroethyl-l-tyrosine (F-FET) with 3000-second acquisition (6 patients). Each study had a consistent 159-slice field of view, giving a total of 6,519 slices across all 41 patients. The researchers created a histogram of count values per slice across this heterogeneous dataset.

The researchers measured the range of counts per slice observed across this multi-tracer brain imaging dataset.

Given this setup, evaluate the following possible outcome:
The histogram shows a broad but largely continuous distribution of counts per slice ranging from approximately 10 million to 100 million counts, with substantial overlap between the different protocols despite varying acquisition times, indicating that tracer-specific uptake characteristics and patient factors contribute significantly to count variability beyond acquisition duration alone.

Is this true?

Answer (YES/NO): NO